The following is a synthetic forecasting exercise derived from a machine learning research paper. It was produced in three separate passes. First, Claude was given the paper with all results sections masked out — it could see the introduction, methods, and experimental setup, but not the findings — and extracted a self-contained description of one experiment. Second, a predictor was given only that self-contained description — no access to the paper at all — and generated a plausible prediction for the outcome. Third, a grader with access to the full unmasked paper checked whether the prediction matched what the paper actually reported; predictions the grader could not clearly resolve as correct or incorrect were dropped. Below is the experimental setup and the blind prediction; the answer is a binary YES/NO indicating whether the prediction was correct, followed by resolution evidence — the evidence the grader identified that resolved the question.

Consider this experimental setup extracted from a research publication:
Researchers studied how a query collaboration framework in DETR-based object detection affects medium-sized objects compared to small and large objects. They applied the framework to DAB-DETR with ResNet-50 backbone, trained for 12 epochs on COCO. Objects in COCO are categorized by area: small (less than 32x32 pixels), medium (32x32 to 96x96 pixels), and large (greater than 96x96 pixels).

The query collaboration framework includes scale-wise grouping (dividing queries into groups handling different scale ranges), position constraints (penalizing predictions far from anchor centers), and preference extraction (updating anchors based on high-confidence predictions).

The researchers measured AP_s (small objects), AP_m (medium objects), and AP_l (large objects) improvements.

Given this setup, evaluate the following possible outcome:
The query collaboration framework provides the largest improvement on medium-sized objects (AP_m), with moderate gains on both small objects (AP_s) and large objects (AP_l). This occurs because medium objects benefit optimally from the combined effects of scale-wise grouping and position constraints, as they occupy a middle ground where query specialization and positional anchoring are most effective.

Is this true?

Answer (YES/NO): NO